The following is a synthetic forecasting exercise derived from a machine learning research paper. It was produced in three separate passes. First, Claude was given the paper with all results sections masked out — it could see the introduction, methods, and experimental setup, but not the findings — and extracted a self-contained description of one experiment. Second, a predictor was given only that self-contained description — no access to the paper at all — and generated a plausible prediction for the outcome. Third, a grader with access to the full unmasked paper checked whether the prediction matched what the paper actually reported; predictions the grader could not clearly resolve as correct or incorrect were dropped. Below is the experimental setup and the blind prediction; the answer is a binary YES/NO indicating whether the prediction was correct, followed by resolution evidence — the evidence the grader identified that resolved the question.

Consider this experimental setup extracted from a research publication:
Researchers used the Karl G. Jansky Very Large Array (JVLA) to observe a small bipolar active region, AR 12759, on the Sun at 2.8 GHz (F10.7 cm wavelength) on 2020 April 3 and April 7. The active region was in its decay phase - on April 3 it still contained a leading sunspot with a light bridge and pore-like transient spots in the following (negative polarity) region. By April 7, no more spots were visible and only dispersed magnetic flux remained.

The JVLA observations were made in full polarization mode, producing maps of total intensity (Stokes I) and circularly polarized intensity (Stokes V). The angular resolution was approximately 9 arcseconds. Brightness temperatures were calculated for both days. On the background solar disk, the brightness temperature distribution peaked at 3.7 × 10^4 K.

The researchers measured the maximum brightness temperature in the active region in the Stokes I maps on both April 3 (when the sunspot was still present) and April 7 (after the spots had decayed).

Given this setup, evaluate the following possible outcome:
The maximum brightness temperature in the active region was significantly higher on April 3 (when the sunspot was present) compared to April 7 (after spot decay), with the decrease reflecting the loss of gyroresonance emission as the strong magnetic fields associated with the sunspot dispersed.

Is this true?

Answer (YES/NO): NO